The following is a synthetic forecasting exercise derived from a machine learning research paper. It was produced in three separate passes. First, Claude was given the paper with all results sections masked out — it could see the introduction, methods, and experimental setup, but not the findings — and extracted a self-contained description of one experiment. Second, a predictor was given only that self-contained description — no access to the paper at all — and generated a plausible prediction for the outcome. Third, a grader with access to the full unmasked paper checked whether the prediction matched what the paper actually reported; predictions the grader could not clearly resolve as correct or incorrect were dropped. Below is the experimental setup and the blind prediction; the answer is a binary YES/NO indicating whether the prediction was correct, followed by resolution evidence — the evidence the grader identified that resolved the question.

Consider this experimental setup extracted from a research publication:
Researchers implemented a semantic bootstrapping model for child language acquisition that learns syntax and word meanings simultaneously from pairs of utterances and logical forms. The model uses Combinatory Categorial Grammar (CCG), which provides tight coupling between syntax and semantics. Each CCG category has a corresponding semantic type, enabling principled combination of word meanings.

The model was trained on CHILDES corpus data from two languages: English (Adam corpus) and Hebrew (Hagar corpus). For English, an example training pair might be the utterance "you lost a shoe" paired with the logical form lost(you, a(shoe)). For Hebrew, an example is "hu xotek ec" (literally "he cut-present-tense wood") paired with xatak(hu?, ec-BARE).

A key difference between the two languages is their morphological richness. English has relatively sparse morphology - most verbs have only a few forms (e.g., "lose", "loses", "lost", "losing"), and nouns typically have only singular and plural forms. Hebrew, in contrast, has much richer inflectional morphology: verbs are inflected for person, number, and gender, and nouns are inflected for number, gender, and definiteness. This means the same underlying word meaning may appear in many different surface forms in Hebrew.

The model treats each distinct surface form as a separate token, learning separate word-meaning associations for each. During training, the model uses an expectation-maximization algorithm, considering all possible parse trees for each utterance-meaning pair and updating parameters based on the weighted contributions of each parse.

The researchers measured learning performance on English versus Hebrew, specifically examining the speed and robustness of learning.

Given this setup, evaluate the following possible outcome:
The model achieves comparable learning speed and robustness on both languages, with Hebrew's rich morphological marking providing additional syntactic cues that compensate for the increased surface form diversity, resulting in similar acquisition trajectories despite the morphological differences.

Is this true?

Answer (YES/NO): NO